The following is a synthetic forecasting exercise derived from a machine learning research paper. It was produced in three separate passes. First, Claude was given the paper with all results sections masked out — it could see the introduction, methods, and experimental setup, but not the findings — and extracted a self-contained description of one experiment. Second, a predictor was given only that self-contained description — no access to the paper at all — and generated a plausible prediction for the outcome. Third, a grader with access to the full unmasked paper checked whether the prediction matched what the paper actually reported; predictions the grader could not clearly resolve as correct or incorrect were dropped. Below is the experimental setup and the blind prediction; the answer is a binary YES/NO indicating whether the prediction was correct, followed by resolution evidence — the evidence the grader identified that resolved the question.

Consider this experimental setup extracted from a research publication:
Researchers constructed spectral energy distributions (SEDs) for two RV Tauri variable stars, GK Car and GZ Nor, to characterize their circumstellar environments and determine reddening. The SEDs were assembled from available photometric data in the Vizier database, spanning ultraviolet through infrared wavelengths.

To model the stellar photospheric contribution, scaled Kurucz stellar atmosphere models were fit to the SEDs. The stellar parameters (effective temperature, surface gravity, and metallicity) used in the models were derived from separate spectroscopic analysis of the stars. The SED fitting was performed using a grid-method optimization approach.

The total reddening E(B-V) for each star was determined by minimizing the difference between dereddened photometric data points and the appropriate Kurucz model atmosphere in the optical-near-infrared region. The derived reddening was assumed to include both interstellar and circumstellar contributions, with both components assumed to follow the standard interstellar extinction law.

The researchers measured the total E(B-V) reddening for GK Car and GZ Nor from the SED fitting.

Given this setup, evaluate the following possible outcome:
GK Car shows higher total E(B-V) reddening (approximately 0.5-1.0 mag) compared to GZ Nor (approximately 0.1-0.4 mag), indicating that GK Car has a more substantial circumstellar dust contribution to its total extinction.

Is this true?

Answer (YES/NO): NO